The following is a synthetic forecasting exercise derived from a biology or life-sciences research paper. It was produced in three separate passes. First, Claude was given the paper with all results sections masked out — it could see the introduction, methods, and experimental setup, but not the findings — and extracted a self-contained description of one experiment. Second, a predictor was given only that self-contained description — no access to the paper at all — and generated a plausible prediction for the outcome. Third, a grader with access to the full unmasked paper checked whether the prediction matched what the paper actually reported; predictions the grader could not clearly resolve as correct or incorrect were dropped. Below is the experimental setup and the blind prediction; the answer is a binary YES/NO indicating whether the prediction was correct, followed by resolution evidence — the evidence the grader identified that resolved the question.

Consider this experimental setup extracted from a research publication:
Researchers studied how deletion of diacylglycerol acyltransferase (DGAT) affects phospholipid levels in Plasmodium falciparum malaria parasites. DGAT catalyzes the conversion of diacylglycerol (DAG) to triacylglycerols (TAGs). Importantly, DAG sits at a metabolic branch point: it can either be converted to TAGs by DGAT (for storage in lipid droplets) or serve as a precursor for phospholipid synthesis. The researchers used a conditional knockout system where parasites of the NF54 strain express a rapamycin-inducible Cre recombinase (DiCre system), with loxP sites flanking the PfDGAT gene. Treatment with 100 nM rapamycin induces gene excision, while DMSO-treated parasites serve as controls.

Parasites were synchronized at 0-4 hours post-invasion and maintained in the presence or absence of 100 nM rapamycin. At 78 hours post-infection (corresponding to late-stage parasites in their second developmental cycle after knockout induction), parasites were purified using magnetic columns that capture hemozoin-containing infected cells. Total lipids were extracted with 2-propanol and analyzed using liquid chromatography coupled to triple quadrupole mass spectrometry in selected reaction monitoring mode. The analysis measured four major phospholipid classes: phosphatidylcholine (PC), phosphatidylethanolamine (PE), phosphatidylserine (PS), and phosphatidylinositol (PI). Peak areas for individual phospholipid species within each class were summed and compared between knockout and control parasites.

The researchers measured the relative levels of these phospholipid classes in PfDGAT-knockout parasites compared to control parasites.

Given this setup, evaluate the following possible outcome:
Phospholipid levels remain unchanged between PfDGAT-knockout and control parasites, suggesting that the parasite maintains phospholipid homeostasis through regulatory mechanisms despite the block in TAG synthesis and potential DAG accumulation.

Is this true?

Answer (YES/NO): NO